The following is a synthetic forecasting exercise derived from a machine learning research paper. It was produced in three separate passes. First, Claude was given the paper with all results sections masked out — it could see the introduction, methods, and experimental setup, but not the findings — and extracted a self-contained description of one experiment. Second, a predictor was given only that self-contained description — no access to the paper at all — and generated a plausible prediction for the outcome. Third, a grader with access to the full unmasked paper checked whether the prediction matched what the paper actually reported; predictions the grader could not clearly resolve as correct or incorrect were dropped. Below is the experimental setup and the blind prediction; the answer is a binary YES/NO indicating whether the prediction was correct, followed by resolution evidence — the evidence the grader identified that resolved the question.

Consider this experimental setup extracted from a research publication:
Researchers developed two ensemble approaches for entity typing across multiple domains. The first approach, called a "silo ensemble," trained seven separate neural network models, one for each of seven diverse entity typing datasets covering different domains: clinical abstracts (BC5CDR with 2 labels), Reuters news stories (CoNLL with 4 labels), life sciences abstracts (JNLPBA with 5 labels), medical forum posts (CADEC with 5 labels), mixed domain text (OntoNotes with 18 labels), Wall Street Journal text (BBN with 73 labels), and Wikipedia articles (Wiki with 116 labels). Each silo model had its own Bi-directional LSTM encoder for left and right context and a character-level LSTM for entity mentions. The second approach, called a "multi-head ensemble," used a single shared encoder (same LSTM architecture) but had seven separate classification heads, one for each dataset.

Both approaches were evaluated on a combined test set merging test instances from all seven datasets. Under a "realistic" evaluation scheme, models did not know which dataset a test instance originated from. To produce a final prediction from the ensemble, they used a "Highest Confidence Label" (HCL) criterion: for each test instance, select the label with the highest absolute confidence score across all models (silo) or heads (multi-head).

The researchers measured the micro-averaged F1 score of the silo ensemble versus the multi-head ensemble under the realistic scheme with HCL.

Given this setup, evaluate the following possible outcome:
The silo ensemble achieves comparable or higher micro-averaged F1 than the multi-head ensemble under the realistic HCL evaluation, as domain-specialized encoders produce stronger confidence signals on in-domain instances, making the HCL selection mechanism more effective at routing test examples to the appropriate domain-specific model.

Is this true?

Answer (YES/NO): YES